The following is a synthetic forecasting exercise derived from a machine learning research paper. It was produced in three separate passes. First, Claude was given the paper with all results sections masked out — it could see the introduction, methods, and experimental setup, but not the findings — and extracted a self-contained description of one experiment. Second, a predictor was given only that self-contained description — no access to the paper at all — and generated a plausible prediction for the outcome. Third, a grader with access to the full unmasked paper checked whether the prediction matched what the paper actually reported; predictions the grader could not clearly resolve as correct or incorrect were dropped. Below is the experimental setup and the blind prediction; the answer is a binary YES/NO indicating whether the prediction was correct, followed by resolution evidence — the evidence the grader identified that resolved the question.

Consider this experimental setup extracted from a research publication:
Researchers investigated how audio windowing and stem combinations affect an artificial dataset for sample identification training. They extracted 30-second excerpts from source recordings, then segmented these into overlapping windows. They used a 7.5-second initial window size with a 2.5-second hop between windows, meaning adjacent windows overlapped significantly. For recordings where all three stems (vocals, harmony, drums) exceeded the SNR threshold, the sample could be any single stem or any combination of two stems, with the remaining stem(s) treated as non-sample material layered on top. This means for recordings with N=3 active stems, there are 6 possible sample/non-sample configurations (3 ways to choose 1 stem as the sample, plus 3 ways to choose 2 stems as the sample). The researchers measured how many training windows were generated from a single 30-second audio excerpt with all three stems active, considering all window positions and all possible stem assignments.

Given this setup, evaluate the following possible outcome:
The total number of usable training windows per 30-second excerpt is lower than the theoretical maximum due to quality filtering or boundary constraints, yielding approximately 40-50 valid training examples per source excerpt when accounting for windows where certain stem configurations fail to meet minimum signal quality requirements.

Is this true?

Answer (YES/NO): NO